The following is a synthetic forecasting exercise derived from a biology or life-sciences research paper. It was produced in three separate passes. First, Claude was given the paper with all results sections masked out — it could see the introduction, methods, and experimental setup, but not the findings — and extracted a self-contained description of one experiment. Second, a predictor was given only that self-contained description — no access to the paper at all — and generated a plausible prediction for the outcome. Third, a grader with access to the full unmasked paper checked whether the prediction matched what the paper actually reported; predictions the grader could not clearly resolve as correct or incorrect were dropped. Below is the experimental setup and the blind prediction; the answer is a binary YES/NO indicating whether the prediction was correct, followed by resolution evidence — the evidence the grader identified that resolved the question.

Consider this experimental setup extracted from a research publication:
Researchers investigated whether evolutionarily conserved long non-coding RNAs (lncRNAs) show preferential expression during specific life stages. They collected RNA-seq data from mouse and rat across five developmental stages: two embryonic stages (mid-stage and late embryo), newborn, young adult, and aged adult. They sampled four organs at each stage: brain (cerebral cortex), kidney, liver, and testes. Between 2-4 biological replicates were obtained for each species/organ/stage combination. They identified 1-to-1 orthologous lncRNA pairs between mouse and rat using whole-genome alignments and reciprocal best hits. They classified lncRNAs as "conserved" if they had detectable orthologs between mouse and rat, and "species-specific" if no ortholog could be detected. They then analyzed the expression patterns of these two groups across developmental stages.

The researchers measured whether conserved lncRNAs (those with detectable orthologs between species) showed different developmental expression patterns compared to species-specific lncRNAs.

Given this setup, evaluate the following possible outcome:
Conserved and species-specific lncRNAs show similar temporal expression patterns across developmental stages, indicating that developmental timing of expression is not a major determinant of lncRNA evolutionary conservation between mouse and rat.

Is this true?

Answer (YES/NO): YES